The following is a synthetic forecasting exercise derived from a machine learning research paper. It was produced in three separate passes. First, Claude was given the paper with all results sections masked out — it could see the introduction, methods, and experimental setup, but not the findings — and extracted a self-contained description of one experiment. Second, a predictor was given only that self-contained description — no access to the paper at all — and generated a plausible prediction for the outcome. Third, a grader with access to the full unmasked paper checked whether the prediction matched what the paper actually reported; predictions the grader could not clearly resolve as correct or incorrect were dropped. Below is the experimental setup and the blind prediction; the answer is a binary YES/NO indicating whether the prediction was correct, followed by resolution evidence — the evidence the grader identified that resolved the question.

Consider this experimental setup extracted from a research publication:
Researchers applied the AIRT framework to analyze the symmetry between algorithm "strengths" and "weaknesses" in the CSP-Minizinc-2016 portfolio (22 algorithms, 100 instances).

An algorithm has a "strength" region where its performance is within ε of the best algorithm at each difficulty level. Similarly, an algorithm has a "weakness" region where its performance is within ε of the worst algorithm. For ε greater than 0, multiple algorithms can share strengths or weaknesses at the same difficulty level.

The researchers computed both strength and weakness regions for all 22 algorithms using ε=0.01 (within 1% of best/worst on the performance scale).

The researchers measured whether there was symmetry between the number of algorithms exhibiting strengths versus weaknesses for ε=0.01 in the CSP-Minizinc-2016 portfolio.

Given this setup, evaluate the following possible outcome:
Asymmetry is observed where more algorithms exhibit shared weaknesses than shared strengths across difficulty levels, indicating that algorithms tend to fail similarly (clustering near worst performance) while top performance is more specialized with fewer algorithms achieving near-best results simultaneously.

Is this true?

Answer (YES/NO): YES